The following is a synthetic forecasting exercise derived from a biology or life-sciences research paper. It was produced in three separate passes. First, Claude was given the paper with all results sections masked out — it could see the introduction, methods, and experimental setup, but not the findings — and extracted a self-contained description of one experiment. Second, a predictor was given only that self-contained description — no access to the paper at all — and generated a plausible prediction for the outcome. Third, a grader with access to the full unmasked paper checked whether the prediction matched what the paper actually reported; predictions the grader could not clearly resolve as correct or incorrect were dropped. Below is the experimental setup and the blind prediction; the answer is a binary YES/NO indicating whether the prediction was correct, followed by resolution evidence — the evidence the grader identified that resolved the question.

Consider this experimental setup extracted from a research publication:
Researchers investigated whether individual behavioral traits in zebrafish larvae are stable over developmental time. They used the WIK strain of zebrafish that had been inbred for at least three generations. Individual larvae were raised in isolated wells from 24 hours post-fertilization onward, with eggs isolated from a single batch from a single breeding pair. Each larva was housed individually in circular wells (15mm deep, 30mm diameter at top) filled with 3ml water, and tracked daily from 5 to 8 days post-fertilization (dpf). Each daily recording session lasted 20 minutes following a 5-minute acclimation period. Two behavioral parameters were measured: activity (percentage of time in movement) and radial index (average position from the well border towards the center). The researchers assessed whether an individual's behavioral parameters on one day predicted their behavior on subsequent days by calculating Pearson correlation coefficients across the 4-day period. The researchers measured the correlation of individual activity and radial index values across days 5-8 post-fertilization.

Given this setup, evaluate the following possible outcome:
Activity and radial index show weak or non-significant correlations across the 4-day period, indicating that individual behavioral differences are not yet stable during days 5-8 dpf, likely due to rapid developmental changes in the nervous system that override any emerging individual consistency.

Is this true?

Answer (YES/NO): NO